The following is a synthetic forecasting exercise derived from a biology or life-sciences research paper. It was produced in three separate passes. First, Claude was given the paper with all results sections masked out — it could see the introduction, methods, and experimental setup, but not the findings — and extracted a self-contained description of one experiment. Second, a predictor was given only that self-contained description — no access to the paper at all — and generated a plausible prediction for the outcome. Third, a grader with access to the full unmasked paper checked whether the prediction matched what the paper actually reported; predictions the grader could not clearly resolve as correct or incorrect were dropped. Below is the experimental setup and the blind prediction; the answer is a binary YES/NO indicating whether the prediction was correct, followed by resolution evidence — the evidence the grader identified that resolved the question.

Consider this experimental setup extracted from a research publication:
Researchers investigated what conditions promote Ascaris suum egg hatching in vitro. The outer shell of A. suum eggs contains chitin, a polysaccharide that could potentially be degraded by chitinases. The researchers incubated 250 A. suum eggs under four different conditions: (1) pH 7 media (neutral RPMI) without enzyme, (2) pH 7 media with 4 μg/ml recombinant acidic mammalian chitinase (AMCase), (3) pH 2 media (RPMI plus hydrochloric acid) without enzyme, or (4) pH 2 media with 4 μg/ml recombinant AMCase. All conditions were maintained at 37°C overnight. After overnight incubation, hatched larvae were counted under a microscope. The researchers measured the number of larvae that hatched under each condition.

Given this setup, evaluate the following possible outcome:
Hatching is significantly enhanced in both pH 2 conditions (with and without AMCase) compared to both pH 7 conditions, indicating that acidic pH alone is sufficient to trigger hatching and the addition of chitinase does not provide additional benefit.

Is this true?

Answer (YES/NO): NO